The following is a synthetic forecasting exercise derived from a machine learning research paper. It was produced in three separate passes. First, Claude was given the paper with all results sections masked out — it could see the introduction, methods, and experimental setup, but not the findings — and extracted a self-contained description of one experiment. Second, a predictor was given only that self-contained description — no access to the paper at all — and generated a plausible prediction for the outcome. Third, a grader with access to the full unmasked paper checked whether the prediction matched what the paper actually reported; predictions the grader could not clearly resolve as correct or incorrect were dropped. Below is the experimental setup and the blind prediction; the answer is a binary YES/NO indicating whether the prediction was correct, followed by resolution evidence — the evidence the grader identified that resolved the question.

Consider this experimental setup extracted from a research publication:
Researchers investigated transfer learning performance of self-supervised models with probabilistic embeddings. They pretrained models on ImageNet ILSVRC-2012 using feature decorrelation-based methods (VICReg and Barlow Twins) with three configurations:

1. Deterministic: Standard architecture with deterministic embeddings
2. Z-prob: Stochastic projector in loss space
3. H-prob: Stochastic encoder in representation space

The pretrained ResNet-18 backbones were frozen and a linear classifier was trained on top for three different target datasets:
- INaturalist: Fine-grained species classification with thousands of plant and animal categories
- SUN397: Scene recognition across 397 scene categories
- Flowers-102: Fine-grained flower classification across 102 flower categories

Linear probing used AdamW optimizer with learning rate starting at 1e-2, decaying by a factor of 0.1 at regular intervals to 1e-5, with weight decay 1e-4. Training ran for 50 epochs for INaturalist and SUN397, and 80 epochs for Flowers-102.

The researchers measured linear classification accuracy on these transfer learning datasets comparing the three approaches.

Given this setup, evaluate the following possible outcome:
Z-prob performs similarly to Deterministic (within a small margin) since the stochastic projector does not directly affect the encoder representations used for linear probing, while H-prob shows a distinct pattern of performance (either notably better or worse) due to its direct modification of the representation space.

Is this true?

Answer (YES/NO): YES